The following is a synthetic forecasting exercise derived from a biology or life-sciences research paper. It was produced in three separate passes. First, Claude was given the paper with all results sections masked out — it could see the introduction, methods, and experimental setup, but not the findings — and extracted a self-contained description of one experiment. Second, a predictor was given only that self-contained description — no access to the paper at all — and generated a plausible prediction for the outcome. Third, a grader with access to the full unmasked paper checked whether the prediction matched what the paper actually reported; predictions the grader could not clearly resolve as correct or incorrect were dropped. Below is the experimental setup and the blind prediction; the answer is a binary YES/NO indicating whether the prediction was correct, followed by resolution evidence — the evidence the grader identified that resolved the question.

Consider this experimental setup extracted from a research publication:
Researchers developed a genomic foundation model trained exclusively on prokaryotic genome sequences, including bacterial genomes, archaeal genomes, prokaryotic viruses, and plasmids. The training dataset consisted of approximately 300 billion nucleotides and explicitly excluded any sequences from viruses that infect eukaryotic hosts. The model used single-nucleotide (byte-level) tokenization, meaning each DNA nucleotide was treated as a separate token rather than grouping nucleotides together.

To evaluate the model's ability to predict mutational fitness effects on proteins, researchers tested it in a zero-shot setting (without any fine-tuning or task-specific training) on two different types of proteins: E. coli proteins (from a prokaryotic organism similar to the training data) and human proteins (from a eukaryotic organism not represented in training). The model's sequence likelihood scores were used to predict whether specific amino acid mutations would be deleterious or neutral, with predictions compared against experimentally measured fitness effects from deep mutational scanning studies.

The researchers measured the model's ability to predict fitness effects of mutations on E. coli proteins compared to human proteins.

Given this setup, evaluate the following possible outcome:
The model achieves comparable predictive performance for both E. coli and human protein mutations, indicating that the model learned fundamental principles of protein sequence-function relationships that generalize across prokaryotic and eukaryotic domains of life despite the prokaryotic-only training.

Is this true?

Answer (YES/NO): NO